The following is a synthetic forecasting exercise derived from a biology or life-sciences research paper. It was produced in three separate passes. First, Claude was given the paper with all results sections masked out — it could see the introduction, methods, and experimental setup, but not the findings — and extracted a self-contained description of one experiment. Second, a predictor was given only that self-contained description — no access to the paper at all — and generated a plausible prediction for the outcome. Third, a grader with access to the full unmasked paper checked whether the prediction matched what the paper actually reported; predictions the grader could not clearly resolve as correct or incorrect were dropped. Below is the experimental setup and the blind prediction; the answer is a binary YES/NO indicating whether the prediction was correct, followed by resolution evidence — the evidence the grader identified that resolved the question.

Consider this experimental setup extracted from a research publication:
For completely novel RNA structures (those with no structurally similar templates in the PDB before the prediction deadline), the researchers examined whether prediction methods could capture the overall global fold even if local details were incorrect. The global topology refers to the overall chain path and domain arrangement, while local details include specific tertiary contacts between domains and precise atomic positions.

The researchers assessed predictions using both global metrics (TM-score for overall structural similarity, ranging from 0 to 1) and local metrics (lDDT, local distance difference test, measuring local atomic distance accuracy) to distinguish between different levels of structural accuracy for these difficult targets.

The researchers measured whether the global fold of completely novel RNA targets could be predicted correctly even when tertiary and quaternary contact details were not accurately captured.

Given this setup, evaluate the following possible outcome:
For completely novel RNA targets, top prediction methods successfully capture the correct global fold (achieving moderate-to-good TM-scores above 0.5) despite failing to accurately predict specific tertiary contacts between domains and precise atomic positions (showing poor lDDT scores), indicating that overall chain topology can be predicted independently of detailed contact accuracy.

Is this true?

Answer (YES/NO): NO